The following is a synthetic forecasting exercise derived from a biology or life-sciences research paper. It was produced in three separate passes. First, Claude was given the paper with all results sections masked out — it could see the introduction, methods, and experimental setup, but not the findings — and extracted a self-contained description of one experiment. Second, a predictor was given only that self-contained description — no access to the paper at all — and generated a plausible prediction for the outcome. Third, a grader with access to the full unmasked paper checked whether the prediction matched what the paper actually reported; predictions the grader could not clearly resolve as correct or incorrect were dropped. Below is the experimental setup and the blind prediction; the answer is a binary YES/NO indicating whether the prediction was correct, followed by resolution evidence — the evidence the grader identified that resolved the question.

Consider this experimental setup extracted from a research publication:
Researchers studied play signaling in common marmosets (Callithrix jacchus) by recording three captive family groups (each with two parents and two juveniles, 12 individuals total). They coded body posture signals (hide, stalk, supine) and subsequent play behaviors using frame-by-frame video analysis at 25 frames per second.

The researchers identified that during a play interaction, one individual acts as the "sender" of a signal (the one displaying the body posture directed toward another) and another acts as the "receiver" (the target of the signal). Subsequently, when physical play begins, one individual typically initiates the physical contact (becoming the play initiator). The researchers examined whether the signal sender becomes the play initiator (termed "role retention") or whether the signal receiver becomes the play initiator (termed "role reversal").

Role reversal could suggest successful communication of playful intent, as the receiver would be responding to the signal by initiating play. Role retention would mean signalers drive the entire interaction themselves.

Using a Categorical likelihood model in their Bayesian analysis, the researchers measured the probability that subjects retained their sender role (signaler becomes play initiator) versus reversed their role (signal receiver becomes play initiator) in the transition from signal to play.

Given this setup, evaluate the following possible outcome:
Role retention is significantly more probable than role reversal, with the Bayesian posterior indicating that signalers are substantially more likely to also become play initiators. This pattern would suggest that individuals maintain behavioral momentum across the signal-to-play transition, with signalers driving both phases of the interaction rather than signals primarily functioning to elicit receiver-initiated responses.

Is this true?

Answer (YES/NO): NO